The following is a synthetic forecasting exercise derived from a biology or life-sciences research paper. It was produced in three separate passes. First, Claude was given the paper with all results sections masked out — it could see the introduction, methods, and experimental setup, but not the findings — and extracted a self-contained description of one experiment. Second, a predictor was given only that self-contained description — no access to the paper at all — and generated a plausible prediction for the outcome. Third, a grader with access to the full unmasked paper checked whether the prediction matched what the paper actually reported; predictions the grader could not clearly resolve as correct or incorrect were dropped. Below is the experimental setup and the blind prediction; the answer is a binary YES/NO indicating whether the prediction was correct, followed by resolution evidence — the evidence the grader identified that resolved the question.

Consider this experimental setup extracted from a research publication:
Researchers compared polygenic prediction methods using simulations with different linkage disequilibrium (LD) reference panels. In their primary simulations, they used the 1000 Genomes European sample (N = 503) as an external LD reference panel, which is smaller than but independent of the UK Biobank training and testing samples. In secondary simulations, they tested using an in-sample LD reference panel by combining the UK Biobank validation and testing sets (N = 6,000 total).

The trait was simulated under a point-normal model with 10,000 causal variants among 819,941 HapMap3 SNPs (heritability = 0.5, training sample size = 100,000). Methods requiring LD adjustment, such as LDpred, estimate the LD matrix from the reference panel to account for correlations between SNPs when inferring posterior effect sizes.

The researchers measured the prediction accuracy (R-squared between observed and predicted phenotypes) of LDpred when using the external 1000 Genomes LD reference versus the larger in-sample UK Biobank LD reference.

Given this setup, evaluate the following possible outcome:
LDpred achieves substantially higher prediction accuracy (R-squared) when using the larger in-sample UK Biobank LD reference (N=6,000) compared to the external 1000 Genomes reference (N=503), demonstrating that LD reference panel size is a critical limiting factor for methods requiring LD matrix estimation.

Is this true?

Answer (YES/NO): NO